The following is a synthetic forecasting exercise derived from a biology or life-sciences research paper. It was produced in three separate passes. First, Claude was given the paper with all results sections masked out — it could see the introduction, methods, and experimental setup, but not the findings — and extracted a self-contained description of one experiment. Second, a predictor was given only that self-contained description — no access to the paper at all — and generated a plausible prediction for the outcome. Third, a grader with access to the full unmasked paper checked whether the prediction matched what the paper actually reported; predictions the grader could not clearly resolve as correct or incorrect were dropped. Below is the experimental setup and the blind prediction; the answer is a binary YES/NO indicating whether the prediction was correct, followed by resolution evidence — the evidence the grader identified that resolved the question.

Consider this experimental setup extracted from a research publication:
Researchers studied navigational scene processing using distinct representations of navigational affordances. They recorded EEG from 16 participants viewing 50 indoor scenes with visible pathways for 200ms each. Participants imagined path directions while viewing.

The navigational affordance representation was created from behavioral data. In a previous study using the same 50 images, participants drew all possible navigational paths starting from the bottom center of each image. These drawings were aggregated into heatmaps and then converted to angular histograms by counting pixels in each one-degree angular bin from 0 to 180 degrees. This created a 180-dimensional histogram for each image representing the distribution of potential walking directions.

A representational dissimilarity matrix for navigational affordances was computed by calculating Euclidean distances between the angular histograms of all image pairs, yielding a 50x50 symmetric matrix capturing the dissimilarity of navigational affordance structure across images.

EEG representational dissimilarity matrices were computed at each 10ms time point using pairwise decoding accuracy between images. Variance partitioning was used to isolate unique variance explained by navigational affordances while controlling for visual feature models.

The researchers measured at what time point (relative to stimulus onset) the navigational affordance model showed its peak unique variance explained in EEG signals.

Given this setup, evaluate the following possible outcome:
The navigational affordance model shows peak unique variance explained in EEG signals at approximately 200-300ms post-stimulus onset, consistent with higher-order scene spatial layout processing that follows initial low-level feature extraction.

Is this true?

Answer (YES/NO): YES